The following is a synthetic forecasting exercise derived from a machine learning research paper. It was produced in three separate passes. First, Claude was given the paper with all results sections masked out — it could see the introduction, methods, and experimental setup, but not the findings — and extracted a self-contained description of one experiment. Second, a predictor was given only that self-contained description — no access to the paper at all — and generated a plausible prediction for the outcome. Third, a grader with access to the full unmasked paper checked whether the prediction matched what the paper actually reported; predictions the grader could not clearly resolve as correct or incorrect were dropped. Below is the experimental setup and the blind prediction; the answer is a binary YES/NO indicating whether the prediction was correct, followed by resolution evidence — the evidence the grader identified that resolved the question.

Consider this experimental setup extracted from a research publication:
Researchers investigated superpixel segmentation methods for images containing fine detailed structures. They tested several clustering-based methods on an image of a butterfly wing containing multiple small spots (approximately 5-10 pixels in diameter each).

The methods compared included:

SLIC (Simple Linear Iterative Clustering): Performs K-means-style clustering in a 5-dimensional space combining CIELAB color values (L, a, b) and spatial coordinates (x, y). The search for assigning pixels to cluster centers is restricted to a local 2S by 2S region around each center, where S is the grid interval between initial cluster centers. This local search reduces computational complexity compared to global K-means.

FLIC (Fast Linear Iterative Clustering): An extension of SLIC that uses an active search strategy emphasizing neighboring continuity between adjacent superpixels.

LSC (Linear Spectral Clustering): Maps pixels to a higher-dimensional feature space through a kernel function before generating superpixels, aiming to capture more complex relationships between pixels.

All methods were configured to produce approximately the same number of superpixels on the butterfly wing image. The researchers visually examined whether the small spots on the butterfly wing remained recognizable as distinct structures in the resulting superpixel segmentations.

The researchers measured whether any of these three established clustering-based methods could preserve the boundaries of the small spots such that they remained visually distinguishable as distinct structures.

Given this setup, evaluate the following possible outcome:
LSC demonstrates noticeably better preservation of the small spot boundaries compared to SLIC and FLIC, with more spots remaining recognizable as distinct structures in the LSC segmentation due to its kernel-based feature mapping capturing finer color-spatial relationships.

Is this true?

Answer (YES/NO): NO